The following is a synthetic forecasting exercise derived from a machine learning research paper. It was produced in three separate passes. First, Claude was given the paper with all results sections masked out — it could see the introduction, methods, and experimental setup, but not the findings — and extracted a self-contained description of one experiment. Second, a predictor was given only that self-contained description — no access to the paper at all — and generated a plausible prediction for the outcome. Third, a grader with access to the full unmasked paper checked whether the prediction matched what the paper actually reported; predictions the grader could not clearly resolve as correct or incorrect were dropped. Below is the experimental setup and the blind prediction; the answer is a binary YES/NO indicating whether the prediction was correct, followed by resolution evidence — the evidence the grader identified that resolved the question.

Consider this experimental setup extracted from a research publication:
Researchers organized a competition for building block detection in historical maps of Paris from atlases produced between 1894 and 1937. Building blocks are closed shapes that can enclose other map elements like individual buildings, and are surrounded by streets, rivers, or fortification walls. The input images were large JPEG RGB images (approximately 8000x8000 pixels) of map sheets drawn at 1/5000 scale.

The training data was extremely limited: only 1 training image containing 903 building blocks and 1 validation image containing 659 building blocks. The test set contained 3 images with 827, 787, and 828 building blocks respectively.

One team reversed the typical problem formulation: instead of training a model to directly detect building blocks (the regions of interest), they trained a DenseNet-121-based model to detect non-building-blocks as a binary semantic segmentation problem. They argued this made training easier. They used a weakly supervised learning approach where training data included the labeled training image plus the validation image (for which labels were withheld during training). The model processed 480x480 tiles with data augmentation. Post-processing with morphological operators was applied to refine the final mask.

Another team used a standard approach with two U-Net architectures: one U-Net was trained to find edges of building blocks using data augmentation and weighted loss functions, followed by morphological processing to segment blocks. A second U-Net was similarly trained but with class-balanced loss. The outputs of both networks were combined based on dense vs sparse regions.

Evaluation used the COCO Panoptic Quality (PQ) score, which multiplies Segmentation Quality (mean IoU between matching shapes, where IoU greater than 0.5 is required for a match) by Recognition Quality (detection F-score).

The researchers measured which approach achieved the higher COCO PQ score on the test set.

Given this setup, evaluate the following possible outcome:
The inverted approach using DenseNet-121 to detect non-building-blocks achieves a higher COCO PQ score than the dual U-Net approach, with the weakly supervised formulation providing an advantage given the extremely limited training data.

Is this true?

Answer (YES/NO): YES